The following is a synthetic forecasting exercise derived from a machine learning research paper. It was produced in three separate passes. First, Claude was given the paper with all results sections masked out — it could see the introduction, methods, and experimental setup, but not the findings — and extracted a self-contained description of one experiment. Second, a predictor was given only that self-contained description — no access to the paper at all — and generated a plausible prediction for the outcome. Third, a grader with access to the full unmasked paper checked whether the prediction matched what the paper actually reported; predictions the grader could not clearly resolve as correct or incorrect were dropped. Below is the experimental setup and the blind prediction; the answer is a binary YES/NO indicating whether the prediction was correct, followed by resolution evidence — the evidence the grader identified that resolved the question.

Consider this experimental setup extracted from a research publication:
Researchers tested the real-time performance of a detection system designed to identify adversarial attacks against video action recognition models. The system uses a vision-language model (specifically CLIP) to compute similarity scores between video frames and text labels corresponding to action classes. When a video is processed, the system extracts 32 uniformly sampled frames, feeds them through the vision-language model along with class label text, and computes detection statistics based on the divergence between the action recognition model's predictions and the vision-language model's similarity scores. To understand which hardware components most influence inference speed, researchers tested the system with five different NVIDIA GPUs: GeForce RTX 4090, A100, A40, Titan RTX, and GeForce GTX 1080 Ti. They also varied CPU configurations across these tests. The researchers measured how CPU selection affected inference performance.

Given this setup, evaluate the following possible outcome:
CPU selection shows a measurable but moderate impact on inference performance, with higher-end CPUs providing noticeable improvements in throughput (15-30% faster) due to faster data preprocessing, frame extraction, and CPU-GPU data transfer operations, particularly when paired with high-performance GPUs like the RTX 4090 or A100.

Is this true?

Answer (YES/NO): NO